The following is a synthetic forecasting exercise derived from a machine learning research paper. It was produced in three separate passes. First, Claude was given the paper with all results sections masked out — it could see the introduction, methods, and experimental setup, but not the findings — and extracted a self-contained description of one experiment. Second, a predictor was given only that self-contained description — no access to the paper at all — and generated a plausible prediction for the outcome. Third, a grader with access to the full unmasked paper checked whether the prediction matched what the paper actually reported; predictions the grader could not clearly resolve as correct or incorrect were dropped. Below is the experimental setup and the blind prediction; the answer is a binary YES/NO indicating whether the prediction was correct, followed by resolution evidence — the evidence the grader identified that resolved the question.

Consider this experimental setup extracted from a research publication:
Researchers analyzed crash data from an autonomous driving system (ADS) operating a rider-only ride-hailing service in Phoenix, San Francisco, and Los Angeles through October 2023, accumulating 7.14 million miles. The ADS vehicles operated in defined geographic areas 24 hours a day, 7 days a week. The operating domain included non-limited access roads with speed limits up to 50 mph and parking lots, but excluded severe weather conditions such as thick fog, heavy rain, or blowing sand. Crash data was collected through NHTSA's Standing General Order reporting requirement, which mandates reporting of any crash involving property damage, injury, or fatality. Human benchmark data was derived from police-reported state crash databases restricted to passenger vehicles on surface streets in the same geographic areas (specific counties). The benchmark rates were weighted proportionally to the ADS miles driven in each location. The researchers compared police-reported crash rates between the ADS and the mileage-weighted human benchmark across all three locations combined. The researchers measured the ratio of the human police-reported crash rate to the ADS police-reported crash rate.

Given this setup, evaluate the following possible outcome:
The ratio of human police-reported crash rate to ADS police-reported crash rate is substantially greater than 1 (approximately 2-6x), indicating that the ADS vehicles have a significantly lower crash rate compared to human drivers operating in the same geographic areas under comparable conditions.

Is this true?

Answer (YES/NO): YES